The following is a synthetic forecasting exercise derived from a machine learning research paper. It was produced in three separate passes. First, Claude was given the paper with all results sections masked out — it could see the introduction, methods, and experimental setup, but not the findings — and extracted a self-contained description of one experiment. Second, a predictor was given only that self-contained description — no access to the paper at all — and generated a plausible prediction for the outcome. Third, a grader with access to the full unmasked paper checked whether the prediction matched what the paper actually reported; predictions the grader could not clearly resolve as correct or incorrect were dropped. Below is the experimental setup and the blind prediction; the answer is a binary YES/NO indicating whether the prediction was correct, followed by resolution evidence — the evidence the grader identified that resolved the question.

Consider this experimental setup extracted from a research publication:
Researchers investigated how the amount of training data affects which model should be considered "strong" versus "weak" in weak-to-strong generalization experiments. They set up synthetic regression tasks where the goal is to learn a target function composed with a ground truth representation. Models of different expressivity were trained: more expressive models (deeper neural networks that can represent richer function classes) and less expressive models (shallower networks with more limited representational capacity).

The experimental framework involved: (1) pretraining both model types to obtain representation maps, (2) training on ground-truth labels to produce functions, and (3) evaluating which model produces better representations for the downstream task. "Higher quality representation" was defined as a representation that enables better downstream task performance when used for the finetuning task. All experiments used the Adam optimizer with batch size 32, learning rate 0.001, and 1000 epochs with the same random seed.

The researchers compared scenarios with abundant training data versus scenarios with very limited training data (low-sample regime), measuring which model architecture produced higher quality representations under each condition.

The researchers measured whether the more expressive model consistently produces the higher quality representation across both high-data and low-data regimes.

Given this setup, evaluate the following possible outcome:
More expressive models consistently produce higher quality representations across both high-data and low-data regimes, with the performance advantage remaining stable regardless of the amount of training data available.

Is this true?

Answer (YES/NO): NO